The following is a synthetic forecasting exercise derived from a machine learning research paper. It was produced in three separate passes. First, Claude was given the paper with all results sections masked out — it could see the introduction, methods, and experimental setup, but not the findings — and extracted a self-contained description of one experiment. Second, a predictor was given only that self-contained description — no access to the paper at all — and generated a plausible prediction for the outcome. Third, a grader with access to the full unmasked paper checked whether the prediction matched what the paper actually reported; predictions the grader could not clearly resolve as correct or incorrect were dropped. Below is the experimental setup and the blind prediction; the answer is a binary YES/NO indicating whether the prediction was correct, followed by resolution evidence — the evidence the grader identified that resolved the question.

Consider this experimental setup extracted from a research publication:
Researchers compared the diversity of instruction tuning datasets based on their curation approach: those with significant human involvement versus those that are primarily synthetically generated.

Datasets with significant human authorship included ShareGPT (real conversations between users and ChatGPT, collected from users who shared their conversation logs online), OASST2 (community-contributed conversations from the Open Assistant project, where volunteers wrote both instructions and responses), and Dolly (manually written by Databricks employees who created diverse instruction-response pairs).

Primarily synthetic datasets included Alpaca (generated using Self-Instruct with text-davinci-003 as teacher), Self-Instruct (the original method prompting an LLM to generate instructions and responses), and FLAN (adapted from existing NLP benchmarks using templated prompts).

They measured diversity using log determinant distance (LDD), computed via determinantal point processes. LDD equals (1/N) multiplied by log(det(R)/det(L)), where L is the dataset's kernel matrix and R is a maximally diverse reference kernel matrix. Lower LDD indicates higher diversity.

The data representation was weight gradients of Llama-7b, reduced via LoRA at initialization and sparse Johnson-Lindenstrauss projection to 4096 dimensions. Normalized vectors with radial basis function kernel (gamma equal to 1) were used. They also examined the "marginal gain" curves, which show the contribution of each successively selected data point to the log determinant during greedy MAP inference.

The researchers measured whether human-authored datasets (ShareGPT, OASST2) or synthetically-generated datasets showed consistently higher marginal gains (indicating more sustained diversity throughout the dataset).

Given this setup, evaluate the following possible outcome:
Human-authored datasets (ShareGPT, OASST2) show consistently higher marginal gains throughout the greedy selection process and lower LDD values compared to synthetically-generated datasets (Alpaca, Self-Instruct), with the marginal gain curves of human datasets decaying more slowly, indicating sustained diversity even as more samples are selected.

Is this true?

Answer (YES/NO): YES